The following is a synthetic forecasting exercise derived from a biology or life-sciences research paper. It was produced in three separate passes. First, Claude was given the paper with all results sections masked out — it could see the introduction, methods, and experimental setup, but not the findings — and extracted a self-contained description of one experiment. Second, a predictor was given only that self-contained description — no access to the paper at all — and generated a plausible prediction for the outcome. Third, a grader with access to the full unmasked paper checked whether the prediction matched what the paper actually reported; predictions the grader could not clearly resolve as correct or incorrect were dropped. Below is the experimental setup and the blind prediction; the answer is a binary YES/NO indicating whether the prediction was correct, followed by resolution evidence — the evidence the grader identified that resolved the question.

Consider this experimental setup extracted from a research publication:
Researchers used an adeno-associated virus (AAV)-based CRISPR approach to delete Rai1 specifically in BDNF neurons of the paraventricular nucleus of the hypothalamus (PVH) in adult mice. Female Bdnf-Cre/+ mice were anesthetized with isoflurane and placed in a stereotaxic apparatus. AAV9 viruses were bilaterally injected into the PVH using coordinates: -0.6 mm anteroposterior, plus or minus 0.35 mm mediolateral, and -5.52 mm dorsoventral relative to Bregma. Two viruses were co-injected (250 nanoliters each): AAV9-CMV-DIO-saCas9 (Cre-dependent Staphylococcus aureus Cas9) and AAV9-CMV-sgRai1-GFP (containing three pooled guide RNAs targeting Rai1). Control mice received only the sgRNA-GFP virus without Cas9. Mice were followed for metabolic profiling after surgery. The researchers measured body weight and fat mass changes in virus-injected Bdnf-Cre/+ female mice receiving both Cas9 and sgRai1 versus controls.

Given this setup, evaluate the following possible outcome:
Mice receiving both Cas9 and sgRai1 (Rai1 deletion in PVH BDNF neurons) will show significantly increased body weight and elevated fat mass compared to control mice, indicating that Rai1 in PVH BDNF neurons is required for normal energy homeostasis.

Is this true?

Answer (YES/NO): YES